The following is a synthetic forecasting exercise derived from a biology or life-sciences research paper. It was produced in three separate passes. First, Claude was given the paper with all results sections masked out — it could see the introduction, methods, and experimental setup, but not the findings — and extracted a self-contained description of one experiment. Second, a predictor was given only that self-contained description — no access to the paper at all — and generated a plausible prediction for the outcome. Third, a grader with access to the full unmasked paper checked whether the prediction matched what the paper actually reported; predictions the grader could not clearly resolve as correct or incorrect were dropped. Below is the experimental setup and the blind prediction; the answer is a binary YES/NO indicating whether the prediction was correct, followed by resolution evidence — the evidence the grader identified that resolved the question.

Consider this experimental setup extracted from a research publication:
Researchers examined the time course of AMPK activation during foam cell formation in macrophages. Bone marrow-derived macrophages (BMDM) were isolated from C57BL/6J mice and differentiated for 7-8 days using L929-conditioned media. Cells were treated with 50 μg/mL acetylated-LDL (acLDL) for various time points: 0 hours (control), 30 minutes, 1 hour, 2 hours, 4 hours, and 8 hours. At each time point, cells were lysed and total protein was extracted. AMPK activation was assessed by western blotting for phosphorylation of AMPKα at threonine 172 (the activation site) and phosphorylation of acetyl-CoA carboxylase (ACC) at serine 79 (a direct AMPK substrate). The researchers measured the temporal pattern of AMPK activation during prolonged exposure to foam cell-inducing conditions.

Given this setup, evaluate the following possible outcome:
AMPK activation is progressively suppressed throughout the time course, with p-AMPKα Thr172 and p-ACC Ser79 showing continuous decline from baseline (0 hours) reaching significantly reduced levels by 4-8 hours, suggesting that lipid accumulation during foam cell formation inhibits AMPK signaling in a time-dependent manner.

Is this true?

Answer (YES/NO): NO